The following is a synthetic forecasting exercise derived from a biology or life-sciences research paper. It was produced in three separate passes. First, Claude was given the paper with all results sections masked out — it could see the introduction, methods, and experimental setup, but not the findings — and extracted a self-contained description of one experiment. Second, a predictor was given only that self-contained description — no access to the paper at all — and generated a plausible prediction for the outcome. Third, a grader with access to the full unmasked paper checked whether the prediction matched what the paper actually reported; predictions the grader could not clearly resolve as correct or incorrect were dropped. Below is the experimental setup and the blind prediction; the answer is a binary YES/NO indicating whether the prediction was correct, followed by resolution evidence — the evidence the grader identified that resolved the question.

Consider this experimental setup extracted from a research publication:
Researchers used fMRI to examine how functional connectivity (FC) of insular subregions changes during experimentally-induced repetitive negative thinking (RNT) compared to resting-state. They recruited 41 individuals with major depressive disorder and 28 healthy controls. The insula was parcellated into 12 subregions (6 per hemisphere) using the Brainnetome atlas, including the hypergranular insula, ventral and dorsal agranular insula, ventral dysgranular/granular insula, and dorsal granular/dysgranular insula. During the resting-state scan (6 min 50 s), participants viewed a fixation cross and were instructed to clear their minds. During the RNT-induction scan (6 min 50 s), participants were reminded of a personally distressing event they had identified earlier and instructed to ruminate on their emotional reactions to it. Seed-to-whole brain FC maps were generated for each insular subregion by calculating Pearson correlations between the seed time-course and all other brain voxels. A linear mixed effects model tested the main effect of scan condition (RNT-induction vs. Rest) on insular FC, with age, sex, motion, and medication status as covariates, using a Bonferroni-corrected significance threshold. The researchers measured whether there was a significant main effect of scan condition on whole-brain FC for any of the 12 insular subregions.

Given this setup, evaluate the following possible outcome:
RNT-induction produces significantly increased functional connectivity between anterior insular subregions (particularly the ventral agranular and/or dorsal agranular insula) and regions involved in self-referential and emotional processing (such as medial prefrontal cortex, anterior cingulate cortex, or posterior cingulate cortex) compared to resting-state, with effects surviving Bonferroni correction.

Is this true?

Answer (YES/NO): YES